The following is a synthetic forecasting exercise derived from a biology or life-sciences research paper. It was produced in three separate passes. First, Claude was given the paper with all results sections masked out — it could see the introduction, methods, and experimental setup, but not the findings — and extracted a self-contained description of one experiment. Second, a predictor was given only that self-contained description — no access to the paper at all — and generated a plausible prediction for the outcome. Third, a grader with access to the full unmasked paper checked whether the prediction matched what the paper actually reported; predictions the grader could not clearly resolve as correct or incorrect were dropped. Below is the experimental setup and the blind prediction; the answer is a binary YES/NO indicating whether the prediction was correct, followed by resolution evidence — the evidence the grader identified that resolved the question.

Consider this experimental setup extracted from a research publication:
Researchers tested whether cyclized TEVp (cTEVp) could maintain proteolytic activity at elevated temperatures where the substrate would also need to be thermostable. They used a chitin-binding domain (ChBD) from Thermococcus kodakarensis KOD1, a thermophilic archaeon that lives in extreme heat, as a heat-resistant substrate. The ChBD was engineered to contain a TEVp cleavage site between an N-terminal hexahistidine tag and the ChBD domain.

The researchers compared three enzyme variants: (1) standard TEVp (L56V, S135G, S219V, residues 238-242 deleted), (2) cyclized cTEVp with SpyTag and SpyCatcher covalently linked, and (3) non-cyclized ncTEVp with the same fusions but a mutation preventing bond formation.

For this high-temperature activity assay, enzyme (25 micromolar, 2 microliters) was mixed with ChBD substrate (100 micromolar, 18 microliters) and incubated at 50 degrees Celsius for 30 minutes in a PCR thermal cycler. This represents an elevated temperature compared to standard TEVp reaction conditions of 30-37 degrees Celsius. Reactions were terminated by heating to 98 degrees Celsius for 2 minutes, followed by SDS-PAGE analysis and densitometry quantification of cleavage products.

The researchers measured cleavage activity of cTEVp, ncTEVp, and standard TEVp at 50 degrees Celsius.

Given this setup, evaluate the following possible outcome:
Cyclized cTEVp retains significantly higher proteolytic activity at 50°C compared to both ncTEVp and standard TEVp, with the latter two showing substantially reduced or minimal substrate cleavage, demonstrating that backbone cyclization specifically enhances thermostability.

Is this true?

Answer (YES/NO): YES